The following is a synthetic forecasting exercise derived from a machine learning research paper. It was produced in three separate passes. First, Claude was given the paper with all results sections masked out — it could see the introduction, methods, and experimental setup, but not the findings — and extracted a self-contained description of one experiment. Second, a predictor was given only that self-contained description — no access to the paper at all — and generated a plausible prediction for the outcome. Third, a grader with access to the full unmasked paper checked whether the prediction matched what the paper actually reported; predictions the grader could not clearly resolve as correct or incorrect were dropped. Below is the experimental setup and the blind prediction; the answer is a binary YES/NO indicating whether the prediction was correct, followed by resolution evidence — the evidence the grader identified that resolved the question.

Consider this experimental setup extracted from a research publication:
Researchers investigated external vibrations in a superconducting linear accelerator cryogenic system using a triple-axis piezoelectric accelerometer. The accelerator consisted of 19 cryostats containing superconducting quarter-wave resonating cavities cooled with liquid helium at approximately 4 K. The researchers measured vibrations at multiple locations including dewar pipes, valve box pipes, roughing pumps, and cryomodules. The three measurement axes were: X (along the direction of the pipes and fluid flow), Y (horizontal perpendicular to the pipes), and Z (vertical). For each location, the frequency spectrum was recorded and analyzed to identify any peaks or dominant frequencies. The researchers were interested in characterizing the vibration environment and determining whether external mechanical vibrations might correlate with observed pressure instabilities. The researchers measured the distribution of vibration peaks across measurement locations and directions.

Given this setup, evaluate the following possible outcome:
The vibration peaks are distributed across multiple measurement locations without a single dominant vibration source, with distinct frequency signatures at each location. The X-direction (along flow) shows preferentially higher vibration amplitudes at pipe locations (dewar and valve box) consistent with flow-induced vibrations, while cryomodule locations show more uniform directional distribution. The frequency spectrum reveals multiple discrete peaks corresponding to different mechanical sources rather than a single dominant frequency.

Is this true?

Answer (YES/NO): NO